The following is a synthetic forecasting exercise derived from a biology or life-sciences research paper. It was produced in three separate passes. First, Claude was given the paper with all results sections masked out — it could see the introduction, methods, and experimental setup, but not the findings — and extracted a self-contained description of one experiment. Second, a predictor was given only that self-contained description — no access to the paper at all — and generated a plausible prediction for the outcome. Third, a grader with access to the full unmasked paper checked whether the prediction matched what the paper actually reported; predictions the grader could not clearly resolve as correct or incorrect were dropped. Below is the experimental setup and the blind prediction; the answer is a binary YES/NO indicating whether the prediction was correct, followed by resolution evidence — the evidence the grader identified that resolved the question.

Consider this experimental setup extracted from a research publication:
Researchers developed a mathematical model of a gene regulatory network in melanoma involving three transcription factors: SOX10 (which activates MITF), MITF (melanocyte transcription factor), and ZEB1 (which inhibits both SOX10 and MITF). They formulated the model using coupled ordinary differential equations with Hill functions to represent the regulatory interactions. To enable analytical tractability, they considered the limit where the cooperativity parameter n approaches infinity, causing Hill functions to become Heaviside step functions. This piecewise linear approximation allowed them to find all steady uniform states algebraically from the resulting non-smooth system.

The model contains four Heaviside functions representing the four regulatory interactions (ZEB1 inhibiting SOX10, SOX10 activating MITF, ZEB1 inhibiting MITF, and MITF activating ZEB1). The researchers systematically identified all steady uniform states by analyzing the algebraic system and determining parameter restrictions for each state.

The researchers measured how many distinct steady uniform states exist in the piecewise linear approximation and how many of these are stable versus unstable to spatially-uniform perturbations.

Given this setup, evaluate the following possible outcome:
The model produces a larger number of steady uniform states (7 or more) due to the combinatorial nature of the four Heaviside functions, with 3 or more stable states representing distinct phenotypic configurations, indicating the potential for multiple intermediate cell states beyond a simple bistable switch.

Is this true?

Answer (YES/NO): YES